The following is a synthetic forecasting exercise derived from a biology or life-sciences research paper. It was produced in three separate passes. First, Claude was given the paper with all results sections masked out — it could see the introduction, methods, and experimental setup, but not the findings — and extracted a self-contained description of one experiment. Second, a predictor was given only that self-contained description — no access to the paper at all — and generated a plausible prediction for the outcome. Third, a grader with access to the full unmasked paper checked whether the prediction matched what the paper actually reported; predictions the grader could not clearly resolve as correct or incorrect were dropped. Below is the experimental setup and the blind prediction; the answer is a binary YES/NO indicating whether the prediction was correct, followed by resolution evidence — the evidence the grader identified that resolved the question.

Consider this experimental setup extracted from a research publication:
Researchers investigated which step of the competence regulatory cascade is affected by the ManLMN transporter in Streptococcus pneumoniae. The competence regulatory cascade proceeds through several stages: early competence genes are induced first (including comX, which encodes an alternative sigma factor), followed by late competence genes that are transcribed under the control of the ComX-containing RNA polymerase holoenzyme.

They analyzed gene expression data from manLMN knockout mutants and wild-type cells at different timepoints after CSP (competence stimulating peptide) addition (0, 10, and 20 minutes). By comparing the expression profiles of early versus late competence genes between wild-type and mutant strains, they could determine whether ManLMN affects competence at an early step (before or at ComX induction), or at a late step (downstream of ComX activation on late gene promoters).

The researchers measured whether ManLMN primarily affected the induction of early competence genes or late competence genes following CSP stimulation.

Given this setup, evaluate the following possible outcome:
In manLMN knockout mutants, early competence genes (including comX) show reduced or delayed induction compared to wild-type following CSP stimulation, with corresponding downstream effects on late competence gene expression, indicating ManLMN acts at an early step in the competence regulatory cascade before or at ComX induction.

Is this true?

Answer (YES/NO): NO